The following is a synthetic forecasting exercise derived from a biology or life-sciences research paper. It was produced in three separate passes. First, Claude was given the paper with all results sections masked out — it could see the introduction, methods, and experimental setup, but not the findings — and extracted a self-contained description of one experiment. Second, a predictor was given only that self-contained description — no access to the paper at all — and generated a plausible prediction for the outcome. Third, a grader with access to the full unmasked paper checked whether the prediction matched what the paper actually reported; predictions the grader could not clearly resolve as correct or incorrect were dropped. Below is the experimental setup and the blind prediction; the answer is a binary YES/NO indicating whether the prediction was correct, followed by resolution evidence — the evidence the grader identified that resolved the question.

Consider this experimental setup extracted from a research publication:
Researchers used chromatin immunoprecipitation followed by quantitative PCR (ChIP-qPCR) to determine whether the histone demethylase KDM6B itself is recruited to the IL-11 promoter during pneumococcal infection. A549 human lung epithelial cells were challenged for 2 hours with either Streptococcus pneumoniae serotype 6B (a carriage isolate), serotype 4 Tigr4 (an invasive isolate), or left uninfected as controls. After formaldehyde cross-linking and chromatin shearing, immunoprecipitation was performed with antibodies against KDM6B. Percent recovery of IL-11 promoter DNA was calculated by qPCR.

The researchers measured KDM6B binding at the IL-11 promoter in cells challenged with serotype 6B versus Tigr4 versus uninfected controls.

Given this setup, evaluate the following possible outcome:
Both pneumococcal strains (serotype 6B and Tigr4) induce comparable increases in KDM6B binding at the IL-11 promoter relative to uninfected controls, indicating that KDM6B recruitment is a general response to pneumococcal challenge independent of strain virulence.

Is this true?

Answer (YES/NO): NO